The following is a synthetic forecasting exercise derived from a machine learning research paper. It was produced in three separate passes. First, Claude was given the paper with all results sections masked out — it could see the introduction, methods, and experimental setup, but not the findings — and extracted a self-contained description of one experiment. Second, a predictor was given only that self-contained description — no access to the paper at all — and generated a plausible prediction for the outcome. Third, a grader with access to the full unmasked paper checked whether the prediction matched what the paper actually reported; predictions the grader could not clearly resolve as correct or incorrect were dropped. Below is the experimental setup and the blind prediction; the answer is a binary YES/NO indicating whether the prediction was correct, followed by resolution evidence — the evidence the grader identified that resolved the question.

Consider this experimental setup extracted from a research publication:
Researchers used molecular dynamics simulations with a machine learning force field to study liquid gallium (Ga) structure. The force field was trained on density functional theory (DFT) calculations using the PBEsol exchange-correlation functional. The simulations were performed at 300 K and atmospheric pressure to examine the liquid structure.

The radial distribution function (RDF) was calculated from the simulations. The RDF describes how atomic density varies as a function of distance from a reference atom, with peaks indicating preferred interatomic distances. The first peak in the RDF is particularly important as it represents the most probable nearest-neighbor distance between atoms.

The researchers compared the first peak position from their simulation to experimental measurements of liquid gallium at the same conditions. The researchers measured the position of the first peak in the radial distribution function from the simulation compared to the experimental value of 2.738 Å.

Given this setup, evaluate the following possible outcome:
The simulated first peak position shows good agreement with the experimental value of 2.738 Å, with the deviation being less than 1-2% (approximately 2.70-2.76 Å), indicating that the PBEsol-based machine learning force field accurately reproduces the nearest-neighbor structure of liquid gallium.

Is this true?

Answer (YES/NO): YES